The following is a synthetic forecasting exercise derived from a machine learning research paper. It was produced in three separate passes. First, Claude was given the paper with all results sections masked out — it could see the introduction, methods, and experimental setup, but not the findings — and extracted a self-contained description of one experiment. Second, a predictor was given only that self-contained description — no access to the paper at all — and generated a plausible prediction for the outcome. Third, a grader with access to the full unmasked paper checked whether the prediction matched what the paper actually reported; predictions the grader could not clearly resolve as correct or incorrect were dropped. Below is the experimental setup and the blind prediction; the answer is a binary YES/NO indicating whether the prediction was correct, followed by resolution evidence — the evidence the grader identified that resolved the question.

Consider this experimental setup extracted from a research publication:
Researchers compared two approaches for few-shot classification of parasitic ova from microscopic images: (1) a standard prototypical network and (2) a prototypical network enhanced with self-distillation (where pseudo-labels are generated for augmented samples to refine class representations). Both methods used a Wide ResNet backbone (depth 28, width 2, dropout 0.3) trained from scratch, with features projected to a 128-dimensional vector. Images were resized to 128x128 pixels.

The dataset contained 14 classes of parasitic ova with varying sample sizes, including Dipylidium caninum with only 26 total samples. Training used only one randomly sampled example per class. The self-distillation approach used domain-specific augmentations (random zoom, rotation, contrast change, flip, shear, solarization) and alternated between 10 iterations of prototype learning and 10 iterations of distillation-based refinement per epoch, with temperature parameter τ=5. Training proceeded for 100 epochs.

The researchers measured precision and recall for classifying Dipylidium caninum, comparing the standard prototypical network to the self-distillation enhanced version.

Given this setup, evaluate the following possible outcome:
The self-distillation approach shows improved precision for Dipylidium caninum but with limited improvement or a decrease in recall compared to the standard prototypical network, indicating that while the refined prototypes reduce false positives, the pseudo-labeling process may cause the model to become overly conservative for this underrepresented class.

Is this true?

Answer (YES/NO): NO